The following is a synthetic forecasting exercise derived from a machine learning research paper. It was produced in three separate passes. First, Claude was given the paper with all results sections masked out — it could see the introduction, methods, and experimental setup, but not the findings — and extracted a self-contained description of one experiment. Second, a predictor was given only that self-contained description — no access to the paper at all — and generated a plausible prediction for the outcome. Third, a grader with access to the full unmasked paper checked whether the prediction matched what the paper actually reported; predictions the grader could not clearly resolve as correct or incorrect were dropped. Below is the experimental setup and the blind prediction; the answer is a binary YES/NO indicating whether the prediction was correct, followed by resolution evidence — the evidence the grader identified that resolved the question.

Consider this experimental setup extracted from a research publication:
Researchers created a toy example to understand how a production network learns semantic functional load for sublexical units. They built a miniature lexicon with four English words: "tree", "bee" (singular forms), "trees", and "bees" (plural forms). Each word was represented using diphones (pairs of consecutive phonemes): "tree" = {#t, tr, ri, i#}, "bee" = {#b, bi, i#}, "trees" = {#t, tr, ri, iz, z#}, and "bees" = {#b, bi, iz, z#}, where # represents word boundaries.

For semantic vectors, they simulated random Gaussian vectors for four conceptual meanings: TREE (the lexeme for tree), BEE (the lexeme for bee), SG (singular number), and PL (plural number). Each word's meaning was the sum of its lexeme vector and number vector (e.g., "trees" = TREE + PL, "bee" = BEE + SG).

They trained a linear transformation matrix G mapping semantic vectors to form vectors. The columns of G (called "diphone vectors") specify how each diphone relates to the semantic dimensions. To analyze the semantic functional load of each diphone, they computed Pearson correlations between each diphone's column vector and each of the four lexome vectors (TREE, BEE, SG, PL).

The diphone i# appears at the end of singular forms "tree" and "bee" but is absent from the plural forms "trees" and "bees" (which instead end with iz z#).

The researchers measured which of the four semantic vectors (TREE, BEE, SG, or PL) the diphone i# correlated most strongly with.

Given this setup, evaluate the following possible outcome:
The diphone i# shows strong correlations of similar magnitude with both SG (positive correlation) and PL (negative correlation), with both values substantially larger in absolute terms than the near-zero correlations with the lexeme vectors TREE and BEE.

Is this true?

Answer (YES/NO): NO